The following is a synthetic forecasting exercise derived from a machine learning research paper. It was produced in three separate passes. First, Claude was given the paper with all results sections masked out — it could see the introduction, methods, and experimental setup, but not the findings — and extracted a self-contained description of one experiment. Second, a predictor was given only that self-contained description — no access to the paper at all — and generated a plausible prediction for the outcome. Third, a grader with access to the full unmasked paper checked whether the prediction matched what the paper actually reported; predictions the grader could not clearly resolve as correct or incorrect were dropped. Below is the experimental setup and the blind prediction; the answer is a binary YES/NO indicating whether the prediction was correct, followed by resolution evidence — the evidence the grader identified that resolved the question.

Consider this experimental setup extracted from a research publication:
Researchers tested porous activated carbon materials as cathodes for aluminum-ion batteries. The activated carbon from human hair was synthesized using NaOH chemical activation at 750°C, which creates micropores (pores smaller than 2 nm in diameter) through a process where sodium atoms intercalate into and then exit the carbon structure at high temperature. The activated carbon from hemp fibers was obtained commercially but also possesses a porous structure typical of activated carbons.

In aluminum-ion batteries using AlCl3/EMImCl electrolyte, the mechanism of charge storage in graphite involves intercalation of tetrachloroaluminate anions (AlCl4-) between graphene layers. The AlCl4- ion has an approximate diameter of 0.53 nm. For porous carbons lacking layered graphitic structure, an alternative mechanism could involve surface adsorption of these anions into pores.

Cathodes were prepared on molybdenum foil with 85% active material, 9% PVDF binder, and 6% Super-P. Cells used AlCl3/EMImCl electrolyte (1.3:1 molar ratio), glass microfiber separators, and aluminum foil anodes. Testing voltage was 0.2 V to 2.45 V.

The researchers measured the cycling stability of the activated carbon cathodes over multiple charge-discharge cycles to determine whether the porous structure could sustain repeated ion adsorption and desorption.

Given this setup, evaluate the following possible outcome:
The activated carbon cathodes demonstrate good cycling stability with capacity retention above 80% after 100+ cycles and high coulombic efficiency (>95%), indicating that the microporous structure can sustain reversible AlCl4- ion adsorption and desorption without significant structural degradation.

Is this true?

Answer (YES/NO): NO